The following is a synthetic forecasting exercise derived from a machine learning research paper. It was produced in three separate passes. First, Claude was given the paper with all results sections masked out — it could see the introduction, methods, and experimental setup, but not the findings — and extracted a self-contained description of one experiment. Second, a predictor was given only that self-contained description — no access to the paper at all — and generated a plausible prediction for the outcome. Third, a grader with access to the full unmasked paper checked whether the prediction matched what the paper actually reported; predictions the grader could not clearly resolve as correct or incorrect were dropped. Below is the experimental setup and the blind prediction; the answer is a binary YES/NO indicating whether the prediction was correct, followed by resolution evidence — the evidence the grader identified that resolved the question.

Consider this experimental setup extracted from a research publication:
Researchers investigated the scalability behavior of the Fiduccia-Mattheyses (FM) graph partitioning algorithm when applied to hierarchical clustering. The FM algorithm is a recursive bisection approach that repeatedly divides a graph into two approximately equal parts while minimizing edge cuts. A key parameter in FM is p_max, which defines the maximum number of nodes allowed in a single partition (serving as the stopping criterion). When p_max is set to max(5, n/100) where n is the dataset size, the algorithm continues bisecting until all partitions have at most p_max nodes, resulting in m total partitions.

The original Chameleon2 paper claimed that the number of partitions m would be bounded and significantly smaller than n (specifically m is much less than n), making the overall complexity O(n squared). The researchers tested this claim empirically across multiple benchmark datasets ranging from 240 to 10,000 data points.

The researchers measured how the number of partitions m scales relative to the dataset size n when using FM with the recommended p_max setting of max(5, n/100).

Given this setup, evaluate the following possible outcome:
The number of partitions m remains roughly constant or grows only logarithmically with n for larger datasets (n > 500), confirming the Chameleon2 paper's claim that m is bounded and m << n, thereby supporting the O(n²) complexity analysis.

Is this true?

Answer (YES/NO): NO